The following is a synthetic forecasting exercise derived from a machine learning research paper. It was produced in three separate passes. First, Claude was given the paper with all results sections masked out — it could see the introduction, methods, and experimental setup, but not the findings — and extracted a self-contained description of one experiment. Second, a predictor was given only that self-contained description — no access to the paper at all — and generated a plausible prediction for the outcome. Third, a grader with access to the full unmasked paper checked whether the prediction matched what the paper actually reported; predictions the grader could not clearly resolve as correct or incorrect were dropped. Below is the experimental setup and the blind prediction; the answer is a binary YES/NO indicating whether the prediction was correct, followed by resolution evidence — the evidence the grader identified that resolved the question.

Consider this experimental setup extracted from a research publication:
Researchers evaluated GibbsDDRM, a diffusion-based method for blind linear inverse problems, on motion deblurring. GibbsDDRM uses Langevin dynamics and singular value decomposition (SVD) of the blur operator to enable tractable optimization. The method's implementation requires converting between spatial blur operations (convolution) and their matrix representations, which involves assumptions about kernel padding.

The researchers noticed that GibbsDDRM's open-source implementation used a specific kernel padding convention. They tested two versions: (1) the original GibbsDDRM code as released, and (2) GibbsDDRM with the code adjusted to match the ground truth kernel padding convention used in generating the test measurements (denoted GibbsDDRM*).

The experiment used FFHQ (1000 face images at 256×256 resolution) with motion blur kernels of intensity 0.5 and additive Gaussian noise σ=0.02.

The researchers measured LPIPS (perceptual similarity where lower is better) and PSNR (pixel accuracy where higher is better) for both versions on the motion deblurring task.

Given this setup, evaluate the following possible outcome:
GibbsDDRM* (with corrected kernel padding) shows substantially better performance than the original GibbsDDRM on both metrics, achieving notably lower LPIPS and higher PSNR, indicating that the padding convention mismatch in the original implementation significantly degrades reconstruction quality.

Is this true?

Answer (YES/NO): YES